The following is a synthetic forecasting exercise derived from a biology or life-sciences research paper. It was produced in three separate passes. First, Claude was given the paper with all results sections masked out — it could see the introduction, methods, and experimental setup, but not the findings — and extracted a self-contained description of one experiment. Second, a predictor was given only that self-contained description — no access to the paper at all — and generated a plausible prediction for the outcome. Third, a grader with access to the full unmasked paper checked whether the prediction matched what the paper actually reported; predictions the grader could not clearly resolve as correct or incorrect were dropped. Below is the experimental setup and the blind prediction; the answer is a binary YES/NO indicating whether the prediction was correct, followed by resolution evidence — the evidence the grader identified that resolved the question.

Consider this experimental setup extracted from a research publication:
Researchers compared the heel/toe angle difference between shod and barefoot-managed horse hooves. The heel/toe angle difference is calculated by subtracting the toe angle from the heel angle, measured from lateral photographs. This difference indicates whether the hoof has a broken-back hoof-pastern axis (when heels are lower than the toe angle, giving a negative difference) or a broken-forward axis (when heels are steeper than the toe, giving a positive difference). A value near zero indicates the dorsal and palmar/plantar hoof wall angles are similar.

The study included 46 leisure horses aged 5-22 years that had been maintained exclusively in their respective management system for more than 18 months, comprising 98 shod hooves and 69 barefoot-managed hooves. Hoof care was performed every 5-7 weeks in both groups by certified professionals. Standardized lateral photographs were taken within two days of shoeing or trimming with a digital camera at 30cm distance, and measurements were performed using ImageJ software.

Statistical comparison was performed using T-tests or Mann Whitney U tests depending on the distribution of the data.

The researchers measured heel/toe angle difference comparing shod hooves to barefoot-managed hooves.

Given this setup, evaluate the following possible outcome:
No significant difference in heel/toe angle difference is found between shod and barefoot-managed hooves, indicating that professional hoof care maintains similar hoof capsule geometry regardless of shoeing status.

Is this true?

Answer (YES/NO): NO